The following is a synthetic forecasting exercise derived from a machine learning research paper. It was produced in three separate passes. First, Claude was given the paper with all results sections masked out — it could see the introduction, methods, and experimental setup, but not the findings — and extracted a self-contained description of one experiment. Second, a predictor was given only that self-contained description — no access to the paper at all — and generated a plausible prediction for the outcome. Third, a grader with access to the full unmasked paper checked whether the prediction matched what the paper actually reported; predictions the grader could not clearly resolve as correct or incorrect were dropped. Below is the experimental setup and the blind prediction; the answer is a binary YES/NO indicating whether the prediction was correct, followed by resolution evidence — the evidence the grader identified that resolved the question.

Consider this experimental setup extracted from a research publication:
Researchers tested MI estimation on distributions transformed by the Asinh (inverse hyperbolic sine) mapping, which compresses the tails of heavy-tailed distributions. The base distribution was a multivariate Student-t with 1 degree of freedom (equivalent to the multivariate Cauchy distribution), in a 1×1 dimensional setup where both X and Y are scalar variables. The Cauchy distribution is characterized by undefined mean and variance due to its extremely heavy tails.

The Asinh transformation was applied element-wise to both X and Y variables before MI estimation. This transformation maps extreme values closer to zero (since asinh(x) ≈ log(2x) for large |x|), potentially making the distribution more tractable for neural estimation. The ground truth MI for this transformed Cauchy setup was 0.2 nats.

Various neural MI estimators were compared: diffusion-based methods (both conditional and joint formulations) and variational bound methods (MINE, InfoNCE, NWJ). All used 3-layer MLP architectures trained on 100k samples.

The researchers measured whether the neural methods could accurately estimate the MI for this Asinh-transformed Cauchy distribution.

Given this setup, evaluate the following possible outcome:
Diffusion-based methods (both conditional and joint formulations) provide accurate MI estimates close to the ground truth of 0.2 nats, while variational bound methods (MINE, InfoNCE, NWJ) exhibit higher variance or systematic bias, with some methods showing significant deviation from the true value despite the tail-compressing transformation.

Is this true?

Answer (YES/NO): NO